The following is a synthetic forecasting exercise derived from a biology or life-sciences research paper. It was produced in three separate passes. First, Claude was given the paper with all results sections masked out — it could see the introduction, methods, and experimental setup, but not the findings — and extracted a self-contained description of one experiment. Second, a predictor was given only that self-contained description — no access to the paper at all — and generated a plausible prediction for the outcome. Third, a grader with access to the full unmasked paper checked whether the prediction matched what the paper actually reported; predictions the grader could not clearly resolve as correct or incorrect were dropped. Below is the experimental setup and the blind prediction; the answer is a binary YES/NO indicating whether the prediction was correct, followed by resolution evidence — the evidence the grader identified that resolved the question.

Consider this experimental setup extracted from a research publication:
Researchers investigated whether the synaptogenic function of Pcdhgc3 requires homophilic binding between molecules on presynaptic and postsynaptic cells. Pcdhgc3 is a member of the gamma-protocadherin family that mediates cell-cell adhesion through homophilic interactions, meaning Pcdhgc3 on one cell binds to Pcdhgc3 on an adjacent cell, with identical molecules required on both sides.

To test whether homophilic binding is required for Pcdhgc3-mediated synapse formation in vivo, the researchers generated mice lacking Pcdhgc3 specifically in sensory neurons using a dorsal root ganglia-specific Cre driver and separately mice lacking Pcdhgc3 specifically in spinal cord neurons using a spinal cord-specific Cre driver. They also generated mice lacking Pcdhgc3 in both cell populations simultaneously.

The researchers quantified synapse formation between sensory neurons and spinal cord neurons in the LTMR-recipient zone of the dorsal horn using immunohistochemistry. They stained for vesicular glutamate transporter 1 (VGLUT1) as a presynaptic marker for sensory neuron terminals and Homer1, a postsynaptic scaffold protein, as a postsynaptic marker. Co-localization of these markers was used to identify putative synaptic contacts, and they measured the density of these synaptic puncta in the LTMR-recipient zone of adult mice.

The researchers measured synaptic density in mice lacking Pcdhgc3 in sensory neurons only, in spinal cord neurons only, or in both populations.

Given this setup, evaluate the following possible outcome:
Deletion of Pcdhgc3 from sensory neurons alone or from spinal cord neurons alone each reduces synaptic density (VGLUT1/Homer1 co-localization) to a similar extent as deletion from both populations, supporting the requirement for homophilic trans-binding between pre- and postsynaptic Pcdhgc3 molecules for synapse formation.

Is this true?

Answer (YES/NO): YES